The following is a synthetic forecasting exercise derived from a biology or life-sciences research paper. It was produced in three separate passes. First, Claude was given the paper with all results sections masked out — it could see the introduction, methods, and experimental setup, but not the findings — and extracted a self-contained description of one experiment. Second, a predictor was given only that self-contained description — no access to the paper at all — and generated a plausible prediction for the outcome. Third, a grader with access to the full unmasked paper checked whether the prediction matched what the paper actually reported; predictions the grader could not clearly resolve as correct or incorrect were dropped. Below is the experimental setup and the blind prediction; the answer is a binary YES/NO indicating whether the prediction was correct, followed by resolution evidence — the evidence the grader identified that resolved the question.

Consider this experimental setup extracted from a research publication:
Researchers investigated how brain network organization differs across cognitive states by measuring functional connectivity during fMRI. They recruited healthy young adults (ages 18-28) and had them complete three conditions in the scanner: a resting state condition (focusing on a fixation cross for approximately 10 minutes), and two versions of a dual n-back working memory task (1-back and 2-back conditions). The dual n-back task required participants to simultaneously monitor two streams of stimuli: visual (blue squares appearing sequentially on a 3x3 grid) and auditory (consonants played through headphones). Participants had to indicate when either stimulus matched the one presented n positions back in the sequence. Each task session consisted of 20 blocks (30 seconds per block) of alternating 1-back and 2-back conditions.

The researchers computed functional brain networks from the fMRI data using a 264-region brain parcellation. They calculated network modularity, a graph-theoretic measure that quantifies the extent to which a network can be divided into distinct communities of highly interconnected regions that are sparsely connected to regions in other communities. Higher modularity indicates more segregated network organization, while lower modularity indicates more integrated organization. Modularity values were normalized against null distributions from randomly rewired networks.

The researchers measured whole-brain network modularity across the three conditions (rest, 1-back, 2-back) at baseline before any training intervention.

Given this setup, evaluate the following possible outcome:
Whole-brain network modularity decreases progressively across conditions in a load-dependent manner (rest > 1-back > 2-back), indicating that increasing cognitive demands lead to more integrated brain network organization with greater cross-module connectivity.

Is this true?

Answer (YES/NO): YES